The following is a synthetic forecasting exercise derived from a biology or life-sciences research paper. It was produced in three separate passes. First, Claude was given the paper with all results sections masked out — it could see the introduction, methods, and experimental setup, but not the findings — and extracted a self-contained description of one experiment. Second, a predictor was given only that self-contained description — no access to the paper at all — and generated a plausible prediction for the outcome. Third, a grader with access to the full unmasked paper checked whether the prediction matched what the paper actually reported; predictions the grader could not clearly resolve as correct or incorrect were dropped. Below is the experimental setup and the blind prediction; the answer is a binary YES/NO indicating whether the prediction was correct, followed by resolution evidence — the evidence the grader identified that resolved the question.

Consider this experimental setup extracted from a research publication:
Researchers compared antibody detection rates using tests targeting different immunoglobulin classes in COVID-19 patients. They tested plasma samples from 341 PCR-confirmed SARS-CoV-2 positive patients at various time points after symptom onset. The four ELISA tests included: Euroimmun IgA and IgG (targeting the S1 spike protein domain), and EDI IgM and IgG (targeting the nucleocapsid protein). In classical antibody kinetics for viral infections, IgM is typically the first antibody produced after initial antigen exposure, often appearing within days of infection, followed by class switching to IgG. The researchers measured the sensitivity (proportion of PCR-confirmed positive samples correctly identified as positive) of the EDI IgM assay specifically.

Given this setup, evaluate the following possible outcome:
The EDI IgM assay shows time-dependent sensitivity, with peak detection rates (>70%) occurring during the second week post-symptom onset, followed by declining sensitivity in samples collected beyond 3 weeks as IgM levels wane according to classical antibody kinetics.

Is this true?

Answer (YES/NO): NO